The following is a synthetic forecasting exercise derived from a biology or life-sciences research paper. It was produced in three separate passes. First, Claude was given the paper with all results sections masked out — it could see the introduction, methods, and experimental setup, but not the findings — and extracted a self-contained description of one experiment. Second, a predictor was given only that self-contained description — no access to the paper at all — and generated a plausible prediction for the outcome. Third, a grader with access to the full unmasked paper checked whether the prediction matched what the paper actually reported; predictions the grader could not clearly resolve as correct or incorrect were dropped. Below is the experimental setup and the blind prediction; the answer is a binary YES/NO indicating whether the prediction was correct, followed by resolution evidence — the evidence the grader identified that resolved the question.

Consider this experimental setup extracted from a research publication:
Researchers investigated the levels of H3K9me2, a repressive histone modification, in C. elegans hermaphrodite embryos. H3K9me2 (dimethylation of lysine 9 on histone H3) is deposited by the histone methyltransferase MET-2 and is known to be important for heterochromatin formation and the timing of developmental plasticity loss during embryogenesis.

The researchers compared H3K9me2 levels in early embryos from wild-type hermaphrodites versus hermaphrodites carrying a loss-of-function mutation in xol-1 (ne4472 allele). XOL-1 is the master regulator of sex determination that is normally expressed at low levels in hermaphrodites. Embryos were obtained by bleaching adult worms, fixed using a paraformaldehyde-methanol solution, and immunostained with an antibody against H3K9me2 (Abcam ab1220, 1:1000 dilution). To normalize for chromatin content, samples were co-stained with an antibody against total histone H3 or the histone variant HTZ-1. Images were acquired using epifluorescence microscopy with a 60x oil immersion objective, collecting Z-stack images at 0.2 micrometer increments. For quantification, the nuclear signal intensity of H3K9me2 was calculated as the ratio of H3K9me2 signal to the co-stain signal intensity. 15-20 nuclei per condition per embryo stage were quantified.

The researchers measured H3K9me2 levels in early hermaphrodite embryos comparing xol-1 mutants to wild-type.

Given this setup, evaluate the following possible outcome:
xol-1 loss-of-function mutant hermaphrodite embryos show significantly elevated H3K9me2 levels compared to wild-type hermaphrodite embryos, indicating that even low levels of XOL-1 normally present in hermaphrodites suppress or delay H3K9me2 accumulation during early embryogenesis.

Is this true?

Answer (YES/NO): NO